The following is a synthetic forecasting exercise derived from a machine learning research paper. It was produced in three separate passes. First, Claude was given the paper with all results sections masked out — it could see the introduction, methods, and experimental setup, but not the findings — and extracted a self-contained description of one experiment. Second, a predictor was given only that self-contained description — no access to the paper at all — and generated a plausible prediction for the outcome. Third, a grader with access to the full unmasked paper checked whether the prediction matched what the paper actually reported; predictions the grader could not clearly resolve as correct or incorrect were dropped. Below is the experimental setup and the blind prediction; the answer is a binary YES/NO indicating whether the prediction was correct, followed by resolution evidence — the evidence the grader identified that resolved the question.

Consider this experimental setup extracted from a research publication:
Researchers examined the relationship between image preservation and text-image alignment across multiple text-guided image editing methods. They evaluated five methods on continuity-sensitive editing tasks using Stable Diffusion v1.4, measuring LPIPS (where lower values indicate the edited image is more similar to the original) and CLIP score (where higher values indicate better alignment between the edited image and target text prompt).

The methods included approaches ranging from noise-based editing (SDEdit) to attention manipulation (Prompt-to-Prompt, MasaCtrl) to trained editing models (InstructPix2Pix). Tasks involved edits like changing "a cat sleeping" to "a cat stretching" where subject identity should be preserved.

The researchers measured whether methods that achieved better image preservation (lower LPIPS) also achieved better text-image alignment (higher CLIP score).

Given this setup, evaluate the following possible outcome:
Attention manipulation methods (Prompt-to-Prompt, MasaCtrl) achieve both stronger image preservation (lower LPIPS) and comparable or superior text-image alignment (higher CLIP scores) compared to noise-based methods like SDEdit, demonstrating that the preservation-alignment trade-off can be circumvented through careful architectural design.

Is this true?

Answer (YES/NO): NO